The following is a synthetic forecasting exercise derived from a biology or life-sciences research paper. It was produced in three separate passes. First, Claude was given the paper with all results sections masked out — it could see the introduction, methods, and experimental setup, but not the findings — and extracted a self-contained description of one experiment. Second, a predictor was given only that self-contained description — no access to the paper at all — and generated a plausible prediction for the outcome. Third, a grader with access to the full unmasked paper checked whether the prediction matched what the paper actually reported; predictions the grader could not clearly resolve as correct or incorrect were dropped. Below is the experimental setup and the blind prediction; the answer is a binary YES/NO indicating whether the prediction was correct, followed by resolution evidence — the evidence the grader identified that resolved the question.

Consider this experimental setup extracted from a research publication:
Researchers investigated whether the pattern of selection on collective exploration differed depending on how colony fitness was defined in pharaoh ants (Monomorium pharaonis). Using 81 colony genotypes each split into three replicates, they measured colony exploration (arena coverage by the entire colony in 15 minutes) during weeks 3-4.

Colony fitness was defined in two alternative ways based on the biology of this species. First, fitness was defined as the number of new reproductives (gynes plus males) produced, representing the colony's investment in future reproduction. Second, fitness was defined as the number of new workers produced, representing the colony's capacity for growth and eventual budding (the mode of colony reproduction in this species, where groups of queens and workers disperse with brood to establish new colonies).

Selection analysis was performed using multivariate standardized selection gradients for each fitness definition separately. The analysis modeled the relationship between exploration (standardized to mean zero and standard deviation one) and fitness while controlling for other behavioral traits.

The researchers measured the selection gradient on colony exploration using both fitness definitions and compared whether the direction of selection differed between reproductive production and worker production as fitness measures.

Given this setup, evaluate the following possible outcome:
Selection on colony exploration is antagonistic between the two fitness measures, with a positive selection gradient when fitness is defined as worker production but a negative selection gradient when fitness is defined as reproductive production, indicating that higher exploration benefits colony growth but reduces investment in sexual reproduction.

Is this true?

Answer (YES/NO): NO